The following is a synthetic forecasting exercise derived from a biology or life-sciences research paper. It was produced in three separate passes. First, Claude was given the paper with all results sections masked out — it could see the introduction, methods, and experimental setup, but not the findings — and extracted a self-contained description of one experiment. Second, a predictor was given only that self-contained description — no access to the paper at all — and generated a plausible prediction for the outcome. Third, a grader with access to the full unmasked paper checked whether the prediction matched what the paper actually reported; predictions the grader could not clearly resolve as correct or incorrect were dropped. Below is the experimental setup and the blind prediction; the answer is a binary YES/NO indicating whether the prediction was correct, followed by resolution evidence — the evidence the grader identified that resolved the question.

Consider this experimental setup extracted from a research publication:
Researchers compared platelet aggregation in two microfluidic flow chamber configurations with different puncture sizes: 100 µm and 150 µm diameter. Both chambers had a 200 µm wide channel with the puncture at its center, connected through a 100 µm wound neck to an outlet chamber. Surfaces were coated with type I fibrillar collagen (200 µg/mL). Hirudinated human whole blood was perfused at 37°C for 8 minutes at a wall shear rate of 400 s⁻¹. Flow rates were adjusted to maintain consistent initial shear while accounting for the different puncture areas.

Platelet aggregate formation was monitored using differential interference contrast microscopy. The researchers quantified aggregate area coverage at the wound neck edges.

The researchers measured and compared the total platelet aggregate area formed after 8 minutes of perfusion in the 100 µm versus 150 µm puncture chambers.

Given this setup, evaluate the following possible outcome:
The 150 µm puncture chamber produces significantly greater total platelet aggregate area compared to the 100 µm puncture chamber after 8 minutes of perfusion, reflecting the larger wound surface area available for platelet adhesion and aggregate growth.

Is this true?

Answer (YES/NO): NO